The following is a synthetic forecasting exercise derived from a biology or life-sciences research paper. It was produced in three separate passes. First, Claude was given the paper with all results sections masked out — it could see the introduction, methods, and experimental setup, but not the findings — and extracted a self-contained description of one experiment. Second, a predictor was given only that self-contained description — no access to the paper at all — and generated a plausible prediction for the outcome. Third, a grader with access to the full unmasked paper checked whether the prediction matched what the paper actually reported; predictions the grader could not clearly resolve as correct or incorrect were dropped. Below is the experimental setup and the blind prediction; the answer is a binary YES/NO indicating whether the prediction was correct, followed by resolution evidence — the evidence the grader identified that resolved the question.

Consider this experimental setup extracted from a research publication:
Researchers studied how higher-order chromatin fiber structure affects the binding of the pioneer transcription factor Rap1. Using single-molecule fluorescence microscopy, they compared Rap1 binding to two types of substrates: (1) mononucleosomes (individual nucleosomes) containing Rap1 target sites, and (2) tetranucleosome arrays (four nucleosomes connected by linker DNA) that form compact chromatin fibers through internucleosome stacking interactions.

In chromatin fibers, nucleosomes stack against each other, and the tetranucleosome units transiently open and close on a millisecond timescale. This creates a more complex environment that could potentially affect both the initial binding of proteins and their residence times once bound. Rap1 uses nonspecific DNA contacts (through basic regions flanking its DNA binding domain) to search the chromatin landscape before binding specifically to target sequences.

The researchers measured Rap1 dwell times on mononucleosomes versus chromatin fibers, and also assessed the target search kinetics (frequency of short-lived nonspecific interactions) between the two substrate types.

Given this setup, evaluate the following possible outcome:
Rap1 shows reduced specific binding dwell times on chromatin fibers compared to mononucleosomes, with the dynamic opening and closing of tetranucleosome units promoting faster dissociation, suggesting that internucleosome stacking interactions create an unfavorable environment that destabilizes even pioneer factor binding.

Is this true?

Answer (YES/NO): YES